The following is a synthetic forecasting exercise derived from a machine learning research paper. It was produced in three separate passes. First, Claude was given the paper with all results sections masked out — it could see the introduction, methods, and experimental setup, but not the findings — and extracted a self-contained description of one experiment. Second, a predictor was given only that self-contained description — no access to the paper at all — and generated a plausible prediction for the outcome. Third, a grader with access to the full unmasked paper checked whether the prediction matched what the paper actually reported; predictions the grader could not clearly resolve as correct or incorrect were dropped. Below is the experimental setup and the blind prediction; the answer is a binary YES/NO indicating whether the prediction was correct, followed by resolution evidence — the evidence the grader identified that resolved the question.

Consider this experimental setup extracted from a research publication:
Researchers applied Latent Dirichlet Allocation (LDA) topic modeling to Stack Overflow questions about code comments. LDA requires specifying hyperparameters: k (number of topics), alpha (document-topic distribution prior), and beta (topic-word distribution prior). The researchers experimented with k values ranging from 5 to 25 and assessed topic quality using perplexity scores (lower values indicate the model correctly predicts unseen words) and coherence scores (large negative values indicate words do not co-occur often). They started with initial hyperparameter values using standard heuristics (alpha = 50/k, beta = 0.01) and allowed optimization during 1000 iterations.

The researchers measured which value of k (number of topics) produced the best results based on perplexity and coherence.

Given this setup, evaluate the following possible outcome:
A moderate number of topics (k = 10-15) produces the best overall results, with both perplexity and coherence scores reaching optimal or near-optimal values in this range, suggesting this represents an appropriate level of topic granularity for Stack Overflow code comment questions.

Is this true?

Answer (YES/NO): YES